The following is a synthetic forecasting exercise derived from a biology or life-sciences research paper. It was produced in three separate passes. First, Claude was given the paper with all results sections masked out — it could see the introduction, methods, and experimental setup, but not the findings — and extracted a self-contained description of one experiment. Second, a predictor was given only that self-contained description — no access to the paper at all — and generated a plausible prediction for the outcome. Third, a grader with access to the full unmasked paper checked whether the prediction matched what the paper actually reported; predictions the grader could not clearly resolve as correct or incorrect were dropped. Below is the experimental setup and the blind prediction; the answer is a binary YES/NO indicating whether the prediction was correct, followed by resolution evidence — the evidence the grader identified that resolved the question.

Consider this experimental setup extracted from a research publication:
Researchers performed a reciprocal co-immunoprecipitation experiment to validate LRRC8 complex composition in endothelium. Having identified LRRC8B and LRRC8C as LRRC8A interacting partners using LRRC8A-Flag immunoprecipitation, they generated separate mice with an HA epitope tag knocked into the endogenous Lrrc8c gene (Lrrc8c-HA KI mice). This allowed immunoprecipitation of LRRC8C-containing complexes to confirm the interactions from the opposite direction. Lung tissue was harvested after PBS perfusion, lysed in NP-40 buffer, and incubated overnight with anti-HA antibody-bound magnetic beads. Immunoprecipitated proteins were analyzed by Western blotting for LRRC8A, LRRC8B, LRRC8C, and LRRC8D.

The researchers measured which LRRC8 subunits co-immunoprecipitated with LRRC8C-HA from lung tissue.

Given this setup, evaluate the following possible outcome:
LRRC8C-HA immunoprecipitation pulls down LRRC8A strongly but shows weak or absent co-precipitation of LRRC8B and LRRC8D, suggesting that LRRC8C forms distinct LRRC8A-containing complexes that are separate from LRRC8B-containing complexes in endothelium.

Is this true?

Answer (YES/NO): NO